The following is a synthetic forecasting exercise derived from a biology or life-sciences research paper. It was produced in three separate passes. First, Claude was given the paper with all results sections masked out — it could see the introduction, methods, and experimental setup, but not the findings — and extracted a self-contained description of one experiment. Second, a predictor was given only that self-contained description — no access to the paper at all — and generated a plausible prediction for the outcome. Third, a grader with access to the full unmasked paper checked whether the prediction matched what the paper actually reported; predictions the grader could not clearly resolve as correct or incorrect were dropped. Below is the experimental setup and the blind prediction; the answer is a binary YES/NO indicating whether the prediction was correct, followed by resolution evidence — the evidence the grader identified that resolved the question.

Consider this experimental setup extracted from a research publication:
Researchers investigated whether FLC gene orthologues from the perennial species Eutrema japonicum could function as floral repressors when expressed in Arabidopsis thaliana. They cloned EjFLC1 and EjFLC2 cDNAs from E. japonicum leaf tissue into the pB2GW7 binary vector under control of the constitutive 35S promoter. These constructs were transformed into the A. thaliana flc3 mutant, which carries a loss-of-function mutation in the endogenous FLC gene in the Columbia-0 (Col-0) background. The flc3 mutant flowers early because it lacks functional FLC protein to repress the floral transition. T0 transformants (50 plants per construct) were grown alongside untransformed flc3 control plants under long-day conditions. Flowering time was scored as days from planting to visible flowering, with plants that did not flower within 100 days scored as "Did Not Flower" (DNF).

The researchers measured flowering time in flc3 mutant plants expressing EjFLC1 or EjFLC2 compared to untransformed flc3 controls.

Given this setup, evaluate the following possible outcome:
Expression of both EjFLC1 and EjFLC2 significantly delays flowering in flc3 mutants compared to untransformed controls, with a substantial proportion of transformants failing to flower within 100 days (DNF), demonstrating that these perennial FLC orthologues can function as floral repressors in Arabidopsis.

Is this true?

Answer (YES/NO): YES